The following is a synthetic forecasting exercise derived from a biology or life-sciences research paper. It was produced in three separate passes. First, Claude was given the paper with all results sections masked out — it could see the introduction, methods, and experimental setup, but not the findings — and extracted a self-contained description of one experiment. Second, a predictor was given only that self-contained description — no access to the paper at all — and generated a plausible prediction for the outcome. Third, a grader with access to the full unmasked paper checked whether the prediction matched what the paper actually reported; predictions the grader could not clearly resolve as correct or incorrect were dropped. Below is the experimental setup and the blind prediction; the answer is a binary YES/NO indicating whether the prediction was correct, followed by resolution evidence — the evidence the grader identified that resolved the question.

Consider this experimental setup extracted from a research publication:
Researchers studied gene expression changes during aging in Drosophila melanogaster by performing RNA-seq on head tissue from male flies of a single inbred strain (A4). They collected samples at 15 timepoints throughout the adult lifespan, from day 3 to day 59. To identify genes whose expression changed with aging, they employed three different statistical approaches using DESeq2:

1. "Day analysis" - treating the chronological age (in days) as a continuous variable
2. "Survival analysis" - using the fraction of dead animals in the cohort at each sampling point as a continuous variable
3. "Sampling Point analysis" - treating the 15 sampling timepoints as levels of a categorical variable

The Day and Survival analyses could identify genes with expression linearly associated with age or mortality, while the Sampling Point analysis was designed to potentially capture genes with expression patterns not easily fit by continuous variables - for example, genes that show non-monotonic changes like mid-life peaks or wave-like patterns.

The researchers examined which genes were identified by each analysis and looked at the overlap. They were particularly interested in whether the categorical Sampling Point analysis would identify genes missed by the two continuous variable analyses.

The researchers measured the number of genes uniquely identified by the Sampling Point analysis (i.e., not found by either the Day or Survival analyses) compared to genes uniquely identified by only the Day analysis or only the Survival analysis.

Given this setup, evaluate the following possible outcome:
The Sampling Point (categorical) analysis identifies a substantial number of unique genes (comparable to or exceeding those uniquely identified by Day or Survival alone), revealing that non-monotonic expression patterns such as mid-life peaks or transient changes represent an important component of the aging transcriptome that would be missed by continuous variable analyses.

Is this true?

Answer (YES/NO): YES